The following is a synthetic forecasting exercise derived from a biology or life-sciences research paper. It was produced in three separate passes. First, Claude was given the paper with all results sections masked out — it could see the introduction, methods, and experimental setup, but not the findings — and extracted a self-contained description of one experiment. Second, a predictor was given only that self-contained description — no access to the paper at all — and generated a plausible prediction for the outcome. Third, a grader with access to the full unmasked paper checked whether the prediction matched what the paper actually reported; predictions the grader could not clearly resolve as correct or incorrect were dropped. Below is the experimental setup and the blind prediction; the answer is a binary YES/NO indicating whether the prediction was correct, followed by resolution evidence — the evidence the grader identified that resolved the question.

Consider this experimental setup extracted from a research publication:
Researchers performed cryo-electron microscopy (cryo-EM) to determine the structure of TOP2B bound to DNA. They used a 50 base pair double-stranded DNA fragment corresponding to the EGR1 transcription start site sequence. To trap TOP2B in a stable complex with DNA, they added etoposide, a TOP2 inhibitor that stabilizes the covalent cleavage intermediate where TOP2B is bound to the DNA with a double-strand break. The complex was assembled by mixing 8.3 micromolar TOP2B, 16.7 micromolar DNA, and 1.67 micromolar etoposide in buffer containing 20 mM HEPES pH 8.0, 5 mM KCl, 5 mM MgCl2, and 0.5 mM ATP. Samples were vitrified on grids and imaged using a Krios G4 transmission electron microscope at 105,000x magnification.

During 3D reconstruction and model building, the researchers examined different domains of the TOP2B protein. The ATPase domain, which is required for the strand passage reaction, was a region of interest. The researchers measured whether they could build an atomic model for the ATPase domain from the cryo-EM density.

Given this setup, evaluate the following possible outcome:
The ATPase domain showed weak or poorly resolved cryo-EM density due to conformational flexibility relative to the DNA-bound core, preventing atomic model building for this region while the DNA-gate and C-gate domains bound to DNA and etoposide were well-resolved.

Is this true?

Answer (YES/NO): YES